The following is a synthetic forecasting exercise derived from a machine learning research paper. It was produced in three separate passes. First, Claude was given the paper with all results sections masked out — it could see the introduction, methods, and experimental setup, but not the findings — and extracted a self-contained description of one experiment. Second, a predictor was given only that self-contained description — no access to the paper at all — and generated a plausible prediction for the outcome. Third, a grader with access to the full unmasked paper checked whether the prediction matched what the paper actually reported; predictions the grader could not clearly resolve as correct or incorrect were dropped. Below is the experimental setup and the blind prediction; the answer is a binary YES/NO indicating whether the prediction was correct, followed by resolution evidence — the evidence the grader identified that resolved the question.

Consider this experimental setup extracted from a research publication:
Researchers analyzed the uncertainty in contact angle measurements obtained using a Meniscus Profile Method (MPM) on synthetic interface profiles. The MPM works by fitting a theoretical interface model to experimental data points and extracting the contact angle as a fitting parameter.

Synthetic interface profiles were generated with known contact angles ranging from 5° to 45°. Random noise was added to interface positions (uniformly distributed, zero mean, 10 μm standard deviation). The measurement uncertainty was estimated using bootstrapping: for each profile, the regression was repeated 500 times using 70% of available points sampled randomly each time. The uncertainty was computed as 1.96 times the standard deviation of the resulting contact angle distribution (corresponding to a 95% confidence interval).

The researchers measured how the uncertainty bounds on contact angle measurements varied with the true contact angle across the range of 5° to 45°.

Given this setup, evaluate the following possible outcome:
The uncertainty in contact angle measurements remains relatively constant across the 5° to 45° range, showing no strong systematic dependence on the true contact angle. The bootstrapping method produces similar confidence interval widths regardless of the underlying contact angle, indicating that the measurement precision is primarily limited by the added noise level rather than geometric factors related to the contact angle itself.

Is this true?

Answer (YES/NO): NO